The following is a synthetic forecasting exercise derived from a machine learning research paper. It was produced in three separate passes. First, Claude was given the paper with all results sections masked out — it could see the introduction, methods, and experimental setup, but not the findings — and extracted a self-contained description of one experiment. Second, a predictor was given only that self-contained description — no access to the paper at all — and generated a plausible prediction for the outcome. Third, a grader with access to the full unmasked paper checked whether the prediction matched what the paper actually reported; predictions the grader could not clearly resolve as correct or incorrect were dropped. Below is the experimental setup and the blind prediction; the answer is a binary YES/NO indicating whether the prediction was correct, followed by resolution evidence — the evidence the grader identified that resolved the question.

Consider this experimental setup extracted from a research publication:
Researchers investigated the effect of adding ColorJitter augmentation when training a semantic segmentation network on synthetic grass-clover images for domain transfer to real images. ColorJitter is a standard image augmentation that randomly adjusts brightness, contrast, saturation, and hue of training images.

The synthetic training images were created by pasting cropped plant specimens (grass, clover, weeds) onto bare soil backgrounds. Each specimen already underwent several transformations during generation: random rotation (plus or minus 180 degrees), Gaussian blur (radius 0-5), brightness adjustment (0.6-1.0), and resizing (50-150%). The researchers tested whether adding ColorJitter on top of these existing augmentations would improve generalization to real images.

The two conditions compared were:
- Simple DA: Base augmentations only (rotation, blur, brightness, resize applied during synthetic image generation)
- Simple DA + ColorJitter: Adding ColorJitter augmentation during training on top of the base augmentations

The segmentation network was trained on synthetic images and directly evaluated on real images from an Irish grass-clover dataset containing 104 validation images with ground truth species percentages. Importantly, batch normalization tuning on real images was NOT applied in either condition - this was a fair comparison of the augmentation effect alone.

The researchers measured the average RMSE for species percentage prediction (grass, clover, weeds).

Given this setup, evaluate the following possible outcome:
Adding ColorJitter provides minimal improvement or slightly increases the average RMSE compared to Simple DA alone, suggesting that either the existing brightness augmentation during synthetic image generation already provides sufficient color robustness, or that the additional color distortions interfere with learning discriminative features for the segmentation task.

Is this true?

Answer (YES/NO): YES